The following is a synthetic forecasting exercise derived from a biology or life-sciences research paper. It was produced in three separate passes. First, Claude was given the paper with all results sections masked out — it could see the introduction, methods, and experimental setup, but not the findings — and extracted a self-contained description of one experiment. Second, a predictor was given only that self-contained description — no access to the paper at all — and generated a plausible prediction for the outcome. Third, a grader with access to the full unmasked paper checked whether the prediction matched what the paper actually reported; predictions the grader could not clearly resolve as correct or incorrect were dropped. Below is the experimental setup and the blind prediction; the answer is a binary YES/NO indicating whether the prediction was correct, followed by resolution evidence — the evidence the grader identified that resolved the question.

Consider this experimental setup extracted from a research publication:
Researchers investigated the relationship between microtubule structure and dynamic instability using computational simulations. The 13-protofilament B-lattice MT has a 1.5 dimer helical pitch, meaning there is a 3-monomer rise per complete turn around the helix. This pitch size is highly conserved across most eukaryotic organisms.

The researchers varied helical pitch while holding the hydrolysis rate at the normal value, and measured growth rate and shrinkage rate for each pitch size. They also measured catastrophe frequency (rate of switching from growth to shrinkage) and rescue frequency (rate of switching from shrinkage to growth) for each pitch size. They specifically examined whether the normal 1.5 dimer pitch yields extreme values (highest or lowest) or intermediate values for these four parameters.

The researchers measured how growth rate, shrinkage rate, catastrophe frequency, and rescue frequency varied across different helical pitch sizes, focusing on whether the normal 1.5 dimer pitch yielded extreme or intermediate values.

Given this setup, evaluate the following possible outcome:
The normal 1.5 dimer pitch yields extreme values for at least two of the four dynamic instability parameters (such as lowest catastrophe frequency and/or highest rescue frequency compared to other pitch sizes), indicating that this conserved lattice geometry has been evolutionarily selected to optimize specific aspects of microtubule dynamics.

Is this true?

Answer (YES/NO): NO